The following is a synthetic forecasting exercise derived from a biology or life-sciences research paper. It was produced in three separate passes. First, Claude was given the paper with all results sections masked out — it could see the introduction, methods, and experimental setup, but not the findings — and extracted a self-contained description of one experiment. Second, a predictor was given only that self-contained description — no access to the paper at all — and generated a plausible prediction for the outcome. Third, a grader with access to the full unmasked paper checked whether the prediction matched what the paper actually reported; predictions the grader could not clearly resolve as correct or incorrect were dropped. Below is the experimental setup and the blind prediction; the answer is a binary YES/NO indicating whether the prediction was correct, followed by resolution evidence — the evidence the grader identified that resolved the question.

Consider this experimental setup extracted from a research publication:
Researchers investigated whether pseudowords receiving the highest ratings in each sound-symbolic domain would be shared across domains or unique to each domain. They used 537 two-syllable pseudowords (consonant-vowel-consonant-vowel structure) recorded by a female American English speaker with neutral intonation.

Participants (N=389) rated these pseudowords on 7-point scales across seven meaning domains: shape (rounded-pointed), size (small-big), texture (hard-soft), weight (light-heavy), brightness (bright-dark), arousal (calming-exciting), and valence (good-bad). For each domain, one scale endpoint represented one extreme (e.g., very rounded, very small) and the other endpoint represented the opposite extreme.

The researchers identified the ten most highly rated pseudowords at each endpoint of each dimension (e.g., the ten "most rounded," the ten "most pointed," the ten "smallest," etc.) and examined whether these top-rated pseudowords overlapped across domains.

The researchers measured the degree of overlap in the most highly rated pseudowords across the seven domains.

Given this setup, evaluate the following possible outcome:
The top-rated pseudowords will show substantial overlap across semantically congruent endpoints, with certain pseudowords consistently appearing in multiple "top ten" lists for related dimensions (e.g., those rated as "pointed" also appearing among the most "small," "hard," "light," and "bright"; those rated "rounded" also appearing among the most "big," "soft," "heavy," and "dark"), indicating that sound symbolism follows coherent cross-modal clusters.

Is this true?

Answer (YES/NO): NO